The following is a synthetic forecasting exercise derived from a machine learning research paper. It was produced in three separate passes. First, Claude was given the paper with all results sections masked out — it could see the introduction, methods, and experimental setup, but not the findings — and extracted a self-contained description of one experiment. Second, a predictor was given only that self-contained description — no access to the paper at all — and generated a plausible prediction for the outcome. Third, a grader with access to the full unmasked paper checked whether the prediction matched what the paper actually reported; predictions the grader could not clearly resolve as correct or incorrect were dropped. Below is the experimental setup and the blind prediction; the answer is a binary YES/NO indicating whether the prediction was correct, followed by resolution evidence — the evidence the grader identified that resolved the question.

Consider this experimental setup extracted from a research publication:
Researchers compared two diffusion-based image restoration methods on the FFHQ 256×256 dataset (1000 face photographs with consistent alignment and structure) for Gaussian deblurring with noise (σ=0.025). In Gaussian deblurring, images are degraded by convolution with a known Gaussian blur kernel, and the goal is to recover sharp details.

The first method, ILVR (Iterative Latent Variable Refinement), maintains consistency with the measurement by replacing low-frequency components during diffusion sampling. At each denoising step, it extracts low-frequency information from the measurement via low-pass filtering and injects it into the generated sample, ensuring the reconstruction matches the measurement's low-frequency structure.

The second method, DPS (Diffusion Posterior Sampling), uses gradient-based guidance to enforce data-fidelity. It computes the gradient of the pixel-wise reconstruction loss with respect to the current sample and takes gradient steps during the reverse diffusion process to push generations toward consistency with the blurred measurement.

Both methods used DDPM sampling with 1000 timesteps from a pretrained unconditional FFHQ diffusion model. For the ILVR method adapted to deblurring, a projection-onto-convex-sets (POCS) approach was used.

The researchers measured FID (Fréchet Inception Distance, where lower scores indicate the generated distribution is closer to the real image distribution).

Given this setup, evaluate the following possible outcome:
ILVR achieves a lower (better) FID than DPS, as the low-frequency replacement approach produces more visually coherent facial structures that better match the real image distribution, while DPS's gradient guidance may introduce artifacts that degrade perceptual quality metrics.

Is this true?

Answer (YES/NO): NO